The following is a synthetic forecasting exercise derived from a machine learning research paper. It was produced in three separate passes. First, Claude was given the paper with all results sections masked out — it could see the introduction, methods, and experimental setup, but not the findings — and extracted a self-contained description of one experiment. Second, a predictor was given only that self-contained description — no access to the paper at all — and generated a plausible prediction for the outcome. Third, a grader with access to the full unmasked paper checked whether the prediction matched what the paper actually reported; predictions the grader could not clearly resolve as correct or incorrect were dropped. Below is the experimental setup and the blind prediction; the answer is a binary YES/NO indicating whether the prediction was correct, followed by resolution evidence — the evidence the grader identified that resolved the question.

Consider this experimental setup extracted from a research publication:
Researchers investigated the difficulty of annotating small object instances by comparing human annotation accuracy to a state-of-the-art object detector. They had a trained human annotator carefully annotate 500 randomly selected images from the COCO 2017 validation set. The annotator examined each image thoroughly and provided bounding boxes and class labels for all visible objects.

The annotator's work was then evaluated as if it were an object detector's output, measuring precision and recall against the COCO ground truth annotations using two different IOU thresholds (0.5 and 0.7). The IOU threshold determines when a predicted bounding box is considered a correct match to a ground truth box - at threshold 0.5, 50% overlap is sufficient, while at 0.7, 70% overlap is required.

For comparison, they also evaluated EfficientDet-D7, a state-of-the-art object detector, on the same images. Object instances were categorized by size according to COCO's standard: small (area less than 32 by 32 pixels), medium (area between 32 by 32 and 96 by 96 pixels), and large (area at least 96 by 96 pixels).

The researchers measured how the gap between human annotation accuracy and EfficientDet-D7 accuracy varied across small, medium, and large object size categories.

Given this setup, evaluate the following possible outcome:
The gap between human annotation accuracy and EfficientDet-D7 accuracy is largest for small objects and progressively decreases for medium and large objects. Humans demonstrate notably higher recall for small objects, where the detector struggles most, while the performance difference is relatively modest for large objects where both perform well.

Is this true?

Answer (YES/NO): NO